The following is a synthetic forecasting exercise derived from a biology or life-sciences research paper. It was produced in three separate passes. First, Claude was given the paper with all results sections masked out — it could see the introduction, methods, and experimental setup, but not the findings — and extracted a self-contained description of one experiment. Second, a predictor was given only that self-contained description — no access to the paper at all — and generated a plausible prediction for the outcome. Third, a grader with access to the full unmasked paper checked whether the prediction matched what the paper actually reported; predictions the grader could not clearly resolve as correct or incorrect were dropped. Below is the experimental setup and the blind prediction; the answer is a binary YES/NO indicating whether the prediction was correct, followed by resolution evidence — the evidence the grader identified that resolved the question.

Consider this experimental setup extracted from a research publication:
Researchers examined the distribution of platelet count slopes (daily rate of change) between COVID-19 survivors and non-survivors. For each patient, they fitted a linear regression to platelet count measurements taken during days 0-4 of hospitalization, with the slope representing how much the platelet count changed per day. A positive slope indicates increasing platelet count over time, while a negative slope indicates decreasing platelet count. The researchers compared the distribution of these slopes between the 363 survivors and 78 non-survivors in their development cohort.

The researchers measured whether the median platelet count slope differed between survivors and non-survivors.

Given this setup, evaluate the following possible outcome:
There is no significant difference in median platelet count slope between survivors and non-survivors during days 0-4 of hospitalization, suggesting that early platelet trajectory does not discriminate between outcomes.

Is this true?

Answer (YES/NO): NO